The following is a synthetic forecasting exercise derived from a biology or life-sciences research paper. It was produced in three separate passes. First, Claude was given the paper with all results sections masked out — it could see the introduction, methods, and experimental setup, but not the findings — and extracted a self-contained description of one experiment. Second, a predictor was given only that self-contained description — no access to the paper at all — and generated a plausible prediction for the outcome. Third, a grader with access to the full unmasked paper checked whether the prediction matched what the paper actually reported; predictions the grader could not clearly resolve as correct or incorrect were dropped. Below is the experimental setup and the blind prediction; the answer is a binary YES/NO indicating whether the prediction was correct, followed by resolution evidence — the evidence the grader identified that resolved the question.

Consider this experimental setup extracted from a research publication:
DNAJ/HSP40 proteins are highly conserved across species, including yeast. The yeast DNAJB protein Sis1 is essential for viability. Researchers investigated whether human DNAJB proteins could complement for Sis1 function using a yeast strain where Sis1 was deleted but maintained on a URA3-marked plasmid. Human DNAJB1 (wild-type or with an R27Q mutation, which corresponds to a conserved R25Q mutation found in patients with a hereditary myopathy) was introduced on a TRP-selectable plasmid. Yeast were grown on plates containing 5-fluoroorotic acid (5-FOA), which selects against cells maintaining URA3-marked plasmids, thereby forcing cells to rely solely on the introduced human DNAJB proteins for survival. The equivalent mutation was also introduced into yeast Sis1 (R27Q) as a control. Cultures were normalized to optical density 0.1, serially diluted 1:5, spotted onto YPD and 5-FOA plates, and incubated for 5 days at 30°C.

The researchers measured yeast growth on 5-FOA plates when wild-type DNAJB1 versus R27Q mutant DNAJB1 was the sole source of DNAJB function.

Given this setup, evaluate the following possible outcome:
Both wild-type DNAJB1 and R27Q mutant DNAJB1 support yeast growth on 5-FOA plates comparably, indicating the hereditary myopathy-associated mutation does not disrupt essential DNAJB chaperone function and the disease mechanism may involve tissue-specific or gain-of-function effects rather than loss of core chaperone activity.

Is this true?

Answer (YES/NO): NO